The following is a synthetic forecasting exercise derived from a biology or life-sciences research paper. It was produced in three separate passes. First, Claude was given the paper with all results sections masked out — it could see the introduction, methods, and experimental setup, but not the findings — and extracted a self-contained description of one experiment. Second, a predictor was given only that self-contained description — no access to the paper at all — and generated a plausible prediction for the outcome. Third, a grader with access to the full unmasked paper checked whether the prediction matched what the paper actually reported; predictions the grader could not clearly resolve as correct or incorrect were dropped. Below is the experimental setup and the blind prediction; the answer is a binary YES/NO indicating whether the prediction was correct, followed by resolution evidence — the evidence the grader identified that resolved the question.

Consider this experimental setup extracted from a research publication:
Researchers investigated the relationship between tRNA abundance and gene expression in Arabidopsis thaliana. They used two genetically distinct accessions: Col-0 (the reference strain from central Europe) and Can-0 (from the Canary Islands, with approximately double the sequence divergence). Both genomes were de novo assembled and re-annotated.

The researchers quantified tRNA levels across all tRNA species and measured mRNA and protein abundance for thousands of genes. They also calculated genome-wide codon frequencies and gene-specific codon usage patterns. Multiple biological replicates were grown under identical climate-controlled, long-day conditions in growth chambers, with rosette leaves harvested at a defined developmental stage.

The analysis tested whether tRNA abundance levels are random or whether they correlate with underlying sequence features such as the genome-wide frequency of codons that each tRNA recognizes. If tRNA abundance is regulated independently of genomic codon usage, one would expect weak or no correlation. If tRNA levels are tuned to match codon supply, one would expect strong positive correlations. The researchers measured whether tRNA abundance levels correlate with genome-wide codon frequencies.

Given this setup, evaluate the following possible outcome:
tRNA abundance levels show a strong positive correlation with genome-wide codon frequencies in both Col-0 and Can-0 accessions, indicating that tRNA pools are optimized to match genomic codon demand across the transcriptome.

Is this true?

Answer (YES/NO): NO